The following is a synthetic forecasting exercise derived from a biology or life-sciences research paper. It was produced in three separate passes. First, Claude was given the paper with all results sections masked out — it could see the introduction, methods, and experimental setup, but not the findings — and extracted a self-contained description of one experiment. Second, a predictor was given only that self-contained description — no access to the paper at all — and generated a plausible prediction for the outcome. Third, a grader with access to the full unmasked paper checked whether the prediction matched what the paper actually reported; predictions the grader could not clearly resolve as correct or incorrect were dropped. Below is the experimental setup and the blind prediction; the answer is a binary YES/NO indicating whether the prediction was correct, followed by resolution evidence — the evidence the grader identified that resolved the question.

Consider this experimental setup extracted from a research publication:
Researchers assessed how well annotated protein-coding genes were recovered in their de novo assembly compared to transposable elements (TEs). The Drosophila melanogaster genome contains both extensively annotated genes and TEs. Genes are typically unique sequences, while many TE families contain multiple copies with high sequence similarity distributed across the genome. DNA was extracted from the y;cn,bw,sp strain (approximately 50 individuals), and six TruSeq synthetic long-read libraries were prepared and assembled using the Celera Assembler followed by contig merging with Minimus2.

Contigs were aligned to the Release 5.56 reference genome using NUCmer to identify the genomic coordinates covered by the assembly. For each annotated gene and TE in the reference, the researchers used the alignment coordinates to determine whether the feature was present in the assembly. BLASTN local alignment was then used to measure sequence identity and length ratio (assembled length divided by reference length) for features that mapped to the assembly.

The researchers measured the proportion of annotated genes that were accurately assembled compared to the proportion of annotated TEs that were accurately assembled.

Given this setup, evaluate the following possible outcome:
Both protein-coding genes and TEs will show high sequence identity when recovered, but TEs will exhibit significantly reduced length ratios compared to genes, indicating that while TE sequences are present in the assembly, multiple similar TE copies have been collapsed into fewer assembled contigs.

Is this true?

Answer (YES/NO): NO